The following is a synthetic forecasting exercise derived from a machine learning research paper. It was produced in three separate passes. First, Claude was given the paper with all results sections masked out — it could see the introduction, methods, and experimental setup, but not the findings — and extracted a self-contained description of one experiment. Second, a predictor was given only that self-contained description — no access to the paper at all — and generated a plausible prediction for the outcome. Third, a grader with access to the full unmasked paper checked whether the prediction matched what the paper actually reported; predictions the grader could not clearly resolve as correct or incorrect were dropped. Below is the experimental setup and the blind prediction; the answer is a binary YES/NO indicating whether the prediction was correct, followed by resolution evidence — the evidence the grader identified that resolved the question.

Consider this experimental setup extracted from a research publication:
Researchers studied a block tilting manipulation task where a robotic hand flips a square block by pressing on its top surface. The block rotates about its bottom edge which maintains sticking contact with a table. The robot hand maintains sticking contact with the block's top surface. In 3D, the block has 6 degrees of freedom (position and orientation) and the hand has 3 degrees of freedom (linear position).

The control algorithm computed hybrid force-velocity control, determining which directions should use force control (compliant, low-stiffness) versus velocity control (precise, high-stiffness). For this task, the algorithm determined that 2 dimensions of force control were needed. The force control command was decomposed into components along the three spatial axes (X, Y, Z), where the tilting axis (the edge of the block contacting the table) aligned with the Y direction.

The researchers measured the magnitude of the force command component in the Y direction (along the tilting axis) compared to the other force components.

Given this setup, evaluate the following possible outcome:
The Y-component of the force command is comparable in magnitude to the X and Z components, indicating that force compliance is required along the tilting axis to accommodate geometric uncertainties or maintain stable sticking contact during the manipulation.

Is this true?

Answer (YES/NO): NO